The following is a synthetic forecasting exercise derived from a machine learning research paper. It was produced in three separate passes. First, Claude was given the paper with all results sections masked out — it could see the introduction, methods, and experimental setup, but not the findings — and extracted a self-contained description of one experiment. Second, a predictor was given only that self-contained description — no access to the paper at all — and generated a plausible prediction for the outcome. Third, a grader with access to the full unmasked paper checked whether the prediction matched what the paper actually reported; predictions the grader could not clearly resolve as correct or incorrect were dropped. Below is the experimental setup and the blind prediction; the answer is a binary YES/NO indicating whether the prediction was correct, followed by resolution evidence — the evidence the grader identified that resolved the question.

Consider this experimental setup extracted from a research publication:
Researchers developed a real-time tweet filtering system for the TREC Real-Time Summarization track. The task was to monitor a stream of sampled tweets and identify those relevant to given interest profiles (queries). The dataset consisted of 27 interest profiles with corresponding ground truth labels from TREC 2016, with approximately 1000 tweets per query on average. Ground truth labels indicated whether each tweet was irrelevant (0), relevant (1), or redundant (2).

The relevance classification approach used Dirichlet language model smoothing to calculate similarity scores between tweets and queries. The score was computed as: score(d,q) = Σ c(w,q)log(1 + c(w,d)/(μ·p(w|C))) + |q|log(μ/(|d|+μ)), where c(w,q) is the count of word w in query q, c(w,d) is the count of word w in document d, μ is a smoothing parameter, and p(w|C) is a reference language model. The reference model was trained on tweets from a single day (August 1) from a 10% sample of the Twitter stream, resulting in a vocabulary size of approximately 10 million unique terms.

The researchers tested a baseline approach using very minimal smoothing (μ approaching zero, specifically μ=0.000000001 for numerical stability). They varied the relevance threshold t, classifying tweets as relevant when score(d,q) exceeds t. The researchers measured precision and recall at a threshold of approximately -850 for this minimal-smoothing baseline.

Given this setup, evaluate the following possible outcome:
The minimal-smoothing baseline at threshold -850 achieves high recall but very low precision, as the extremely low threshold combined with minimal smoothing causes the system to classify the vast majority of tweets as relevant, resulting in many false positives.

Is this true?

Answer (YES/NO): NO